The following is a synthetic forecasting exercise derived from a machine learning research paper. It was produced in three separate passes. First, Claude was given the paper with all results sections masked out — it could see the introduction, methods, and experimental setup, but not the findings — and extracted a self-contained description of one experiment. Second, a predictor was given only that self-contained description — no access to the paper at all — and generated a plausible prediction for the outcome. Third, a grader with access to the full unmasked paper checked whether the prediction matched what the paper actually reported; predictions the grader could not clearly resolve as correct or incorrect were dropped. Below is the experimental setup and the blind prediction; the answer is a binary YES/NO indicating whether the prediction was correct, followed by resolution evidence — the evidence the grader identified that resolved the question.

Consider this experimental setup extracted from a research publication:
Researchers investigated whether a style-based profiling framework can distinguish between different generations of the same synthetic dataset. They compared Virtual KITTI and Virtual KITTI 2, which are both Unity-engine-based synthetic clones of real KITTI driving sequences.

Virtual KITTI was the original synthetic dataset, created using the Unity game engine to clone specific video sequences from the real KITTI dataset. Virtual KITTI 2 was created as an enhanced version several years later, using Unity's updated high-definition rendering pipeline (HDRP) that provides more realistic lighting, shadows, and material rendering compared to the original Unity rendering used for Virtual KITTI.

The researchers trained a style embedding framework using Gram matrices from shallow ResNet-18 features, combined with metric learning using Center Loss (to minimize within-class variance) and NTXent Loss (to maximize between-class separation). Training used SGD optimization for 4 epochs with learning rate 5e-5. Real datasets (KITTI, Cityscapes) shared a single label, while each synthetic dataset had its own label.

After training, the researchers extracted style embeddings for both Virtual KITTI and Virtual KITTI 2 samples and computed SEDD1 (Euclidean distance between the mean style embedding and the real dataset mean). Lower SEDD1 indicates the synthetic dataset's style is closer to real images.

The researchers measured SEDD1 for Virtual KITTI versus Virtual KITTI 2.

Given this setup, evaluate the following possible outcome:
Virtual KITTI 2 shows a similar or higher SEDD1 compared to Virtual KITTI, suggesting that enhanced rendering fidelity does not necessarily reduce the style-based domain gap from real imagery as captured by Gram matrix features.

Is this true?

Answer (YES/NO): NO